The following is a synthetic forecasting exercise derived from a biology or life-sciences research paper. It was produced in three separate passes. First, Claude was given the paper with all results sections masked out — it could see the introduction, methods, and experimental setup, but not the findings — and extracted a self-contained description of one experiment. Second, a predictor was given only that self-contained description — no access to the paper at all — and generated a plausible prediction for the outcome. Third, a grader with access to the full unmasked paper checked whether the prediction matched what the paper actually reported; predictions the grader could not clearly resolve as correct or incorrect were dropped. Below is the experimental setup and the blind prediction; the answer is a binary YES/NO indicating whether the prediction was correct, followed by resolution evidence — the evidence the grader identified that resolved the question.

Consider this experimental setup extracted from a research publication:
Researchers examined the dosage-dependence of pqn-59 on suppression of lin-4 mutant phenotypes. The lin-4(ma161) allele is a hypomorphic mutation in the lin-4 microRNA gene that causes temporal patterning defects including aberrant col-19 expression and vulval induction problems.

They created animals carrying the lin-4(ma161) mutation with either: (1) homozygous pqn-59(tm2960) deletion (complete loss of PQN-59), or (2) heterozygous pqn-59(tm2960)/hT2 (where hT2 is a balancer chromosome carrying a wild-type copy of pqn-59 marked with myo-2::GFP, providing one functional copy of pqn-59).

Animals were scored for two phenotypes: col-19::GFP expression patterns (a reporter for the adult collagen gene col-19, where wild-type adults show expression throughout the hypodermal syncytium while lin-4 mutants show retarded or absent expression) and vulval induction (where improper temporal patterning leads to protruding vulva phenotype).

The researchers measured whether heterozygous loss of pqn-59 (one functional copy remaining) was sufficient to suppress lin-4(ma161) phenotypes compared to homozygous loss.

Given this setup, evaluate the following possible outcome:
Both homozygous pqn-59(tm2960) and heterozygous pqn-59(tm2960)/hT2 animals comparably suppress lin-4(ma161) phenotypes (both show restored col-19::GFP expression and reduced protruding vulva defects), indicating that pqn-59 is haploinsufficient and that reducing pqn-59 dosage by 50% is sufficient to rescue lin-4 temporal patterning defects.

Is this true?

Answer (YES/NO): NO